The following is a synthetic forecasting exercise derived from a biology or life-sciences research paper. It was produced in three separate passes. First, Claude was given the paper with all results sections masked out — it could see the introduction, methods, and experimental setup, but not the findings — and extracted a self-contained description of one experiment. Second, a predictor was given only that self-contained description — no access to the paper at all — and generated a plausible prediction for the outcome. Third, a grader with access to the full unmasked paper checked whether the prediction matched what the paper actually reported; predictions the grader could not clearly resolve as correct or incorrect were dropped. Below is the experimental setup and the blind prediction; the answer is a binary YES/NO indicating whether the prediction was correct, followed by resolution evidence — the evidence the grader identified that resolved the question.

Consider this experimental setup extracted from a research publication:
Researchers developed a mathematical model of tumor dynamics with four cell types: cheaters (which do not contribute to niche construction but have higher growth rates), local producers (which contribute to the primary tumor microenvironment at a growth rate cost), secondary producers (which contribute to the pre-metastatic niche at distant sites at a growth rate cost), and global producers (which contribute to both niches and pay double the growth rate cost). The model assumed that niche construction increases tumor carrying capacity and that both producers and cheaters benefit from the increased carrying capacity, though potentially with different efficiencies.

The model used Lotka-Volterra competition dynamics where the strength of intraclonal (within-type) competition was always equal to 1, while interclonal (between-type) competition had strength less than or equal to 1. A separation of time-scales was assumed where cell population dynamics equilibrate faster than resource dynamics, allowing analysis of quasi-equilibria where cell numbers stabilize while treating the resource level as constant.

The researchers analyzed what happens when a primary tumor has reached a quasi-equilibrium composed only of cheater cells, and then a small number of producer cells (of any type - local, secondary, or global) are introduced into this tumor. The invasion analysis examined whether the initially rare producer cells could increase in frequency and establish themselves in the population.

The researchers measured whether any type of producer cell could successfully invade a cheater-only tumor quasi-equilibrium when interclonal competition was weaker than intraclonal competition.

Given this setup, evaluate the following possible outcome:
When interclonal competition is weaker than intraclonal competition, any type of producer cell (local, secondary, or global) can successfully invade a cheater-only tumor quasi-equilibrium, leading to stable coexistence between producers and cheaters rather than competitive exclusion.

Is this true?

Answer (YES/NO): NO